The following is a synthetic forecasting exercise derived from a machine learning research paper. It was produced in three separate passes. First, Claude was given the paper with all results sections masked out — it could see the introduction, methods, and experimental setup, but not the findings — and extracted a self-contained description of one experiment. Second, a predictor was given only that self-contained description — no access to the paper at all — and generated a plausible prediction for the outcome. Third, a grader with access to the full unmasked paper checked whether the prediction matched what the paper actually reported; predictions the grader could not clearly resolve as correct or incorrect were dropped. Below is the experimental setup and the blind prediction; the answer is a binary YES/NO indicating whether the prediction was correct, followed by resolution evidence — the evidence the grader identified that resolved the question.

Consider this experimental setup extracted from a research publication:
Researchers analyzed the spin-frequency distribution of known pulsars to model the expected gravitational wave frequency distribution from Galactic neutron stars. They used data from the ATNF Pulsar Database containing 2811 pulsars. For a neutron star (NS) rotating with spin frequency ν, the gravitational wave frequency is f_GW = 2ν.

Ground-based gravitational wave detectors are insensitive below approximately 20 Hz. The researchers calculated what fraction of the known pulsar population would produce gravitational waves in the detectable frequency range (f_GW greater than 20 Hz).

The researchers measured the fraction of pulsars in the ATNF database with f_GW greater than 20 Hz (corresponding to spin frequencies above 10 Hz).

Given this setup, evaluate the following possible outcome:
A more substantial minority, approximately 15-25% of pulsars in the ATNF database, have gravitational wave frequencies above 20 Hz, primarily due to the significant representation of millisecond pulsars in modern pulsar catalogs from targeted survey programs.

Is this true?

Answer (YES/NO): YES